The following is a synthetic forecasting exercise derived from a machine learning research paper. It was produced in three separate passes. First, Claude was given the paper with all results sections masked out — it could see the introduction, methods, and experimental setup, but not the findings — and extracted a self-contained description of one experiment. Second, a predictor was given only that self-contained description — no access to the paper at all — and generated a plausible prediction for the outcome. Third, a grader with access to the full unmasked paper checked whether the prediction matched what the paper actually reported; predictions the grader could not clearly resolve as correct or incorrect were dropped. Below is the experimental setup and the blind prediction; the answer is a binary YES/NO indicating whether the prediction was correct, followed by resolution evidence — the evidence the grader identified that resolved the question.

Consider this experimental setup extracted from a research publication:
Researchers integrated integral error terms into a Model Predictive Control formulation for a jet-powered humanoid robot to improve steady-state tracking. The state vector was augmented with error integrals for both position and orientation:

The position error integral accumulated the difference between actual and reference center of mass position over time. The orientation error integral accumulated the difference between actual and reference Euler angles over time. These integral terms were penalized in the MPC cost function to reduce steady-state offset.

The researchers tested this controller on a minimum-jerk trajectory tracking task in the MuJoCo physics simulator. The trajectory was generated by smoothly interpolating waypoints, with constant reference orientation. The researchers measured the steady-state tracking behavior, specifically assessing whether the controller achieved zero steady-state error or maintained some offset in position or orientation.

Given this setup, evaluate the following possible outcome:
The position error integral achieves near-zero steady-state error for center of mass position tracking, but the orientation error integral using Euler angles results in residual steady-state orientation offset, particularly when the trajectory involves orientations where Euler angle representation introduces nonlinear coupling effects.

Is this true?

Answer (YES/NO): NO